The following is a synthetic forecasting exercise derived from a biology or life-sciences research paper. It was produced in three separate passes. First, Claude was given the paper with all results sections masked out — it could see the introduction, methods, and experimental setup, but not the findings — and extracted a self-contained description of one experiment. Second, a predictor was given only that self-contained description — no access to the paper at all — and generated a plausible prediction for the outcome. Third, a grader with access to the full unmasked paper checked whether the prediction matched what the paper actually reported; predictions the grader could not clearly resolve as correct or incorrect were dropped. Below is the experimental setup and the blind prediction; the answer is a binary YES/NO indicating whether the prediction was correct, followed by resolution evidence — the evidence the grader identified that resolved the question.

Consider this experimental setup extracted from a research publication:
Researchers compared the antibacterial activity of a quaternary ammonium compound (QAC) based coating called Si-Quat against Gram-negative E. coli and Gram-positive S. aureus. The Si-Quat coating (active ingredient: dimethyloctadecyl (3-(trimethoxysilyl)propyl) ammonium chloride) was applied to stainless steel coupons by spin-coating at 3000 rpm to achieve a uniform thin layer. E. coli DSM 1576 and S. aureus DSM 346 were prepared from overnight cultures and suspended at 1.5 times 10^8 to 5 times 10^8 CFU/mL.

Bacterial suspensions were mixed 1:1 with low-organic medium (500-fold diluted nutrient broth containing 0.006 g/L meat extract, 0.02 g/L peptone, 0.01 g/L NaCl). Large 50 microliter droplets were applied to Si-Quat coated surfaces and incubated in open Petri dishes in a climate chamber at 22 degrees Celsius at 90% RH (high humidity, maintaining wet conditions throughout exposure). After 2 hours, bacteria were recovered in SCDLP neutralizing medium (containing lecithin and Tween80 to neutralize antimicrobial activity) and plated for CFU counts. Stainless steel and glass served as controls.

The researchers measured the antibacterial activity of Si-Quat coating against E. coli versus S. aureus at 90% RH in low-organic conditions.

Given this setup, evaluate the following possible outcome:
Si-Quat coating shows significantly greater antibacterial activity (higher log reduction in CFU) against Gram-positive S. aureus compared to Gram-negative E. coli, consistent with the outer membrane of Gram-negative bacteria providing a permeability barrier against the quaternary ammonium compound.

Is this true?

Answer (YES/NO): NO